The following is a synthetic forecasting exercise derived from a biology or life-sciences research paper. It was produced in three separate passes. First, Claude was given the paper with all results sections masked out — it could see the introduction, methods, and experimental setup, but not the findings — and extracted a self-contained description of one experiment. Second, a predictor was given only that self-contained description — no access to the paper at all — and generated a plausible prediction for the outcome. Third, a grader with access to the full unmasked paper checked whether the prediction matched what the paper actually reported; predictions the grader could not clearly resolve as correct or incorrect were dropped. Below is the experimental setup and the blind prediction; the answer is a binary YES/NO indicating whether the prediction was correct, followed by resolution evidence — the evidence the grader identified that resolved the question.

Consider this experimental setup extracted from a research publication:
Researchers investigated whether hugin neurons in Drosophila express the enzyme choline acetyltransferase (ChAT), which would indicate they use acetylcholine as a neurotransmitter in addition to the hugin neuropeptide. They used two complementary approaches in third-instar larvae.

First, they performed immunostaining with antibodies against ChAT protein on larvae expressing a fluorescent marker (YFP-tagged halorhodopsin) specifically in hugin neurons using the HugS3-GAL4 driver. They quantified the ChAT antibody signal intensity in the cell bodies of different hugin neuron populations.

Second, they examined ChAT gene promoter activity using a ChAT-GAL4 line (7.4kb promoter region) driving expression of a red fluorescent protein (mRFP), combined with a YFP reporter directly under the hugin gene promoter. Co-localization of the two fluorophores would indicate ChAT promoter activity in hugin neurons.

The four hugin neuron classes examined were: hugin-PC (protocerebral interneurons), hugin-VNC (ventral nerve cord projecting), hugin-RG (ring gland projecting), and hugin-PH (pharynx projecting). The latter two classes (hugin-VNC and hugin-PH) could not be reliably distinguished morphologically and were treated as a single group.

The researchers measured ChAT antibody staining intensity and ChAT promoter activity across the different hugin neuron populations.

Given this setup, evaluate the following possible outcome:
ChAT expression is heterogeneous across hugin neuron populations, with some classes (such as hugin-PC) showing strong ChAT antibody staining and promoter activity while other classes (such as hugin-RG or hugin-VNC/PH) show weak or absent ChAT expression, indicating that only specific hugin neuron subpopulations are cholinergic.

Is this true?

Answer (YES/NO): NO